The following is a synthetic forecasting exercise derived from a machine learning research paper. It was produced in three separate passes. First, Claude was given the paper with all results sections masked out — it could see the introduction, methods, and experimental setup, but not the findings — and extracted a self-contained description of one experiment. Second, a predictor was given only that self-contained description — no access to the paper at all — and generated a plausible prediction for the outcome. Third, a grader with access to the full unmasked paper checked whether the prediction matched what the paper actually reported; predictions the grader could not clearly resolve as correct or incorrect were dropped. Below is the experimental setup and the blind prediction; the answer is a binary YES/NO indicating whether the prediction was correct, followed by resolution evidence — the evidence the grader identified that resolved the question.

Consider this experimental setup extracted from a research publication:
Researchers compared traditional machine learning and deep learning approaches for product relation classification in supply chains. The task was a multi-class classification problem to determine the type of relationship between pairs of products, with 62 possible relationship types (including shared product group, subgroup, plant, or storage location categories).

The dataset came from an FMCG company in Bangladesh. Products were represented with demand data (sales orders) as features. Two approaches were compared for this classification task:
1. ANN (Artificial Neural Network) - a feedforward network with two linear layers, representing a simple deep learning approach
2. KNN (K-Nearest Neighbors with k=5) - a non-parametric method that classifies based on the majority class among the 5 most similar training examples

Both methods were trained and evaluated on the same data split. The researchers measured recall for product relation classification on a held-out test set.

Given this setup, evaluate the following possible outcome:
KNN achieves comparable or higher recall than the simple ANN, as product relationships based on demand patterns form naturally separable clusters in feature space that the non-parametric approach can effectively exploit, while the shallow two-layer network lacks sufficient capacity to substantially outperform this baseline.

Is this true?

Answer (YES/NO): NO